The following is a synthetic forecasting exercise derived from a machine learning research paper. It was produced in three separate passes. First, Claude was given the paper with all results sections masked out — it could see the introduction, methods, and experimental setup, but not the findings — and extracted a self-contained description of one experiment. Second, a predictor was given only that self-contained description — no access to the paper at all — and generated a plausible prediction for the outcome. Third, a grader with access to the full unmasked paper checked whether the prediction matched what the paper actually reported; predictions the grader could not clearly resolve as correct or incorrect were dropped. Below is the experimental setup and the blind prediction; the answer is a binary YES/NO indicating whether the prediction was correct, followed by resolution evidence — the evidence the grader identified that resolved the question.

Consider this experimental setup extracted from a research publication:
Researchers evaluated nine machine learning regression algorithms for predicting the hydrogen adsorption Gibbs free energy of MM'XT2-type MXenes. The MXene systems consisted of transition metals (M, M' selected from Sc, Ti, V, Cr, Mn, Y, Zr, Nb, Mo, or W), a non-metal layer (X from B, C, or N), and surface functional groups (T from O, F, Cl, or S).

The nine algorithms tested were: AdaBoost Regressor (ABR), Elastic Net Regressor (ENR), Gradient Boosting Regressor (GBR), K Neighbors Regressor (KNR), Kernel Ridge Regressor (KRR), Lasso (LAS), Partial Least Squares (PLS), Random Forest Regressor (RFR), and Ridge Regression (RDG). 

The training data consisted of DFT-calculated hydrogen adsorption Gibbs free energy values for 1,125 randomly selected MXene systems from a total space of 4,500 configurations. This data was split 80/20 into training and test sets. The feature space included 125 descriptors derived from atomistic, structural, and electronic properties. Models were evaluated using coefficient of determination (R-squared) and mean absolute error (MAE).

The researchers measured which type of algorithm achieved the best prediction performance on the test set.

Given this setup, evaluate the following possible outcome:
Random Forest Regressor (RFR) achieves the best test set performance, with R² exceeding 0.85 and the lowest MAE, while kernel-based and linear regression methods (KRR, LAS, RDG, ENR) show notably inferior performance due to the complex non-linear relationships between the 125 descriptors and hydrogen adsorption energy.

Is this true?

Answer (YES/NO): NO